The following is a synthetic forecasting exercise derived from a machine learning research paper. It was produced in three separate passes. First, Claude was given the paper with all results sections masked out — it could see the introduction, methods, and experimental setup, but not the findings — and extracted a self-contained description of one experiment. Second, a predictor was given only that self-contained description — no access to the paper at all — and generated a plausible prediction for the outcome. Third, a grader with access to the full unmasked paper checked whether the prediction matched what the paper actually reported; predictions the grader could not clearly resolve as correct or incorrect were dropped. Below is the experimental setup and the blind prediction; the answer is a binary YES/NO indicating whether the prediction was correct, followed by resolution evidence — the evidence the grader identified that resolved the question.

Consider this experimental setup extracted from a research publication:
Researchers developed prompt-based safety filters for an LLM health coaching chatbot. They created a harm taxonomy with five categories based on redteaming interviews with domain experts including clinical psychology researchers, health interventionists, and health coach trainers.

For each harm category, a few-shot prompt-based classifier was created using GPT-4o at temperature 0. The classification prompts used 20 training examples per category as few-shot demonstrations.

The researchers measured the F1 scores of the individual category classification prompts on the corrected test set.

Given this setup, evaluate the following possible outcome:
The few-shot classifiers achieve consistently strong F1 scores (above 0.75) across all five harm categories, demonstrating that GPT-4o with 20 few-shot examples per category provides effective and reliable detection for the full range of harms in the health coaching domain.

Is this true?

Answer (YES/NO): YES